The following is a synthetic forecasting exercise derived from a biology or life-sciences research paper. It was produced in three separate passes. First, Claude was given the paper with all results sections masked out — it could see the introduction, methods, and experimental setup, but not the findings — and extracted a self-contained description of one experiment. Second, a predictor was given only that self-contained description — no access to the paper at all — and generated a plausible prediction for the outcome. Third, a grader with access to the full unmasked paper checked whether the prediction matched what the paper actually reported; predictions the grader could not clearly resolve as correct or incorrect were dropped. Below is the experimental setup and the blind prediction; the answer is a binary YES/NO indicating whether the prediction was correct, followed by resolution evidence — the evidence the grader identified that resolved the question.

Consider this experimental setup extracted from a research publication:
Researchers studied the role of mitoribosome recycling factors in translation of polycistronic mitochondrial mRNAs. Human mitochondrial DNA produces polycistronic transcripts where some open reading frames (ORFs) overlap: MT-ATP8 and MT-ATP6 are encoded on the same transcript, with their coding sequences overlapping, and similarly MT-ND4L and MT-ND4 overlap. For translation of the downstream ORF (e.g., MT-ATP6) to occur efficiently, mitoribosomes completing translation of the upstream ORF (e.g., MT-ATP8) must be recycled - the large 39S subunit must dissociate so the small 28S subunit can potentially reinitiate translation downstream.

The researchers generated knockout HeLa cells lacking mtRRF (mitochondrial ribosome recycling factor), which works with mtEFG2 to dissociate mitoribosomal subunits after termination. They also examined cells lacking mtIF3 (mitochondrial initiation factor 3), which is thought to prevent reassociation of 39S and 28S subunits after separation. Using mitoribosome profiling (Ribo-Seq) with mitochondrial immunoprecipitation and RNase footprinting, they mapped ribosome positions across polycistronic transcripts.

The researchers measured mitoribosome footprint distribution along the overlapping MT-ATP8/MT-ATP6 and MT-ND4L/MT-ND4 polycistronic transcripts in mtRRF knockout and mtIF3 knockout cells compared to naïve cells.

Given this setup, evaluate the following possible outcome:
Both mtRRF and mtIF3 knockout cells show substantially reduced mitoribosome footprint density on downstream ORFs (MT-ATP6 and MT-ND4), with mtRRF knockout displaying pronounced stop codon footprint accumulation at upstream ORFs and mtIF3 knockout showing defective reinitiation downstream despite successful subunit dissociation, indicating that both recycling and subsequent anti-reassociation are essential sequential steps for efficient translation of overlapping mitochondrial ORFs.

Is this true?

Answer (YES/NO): NO